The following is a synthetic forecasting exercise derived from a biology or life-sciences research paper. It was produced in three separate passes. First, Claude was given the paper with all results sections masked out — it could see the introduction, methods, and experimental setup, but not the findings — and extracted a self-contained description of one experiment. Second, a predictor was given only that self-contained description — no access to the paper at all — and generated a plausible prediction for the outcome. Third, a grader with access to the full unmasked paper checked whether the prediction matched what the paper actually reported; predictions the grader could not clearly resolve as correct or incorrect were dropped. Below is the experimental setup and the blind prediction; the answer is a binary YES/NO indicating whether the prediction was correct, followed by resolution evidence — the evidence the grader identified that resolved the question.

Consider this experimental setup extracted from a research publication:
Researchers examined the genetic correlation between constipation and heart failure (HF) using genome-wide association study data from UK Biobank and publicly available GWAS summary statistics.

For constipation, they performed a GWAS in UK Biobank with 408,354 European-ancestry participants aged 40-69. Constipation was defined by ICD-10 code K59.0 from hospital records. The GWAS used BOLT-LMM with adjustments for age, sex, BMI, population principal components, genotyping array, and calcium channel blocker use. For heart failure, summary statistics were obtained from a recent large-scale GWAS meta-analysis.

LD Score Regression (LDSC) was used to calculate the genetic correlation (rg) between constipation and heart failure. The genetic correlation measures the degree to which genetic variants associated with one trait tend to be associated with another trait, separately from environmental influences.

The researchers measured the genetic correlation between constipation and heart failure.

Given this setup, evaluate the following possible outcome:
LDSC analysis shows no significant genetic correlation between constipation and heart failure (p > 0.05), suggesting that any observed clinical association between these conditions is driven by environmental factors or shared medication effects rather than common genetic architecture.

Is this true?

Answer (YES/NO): NO